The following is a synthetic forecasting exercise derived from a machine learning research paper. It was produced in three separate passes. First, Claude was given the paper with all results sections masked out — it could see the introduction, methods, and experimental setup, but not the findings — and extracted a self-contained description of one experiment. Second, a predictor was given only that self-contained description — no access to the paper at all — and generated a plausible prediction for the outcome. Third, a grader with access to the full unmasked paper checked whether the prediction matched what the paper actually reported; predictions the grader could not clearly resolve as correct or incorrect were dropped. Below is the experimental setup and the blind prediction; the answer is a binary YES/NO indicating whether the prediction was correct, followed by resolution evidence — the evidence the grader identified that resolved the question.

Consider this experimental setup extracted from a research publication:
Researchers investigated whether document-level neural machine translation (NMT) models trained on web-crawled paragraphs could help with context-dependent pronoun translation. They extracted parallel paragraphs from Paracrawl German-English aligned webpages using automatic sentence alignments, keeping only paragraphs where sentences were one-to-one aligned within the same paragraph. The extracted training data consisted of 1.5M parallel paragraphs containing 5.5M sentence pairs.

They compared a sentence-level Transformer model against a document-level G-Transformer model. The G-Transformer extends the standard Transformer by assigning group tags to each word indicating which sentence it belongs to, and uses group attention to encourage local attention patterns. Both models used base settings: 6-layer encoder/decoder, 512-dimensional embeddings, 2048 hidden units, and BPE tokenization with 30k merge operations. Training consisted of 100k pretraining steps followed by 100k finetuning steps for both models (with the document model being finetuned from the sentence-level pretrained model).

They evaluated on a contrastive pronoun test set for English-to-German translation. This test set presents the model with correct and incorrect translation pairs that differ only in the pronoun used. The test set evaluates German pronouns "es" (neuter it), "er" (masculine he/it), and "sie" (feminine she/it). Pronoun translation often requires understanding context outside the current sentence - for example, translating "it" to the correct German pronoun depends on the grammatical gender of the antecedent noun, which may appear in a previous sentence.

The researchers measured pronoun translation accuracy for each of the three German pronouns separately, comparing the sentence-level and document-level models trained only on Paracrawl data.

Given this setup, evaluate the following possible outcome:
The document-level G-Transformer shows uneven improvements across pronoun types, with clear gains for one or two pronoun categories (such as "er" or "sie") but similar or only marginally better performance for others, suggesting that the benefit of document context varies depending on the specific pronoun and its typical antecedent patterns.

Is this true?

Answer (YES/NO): YES